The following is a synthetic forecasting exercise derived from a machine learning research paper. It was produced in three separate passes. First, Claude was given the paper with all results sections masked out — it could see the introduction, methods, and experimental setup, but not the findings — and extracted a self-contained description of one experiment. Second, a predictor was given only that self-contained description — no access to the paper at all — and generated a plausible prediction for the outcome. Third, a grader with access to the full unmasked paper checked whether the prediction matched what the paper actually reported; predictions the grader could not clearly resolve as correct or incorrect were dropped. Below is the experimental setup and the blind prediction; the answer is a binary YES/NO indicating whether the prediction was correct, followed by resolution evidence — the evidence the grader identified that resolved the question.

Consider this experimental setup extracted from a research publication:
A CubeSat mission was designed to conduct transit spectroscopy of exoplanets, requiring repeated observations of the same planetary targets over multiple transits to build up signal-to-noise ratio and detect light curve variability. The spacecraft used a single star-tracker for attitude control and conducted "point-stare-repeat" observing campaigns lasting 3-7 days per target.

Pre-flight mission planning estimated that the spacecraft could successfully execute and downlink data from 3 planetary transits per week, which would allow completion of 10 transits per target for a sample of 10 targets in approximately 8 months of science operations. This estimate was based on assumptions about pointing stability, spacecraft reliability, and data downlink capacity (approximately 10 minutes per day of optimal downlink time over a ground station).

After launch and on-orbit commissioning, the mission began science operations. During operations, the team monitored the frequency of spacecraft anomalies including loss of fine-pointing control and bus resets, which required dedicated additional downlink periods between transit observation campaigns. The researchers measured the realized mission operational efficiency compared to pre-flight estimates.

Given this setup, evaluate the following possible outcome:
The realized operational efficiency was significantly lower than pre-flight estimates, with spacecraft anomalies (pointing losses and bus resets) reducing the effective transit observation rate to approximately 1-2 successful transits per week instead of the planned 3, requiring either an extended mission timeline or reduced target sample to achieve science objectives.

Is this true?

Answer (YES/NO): YES